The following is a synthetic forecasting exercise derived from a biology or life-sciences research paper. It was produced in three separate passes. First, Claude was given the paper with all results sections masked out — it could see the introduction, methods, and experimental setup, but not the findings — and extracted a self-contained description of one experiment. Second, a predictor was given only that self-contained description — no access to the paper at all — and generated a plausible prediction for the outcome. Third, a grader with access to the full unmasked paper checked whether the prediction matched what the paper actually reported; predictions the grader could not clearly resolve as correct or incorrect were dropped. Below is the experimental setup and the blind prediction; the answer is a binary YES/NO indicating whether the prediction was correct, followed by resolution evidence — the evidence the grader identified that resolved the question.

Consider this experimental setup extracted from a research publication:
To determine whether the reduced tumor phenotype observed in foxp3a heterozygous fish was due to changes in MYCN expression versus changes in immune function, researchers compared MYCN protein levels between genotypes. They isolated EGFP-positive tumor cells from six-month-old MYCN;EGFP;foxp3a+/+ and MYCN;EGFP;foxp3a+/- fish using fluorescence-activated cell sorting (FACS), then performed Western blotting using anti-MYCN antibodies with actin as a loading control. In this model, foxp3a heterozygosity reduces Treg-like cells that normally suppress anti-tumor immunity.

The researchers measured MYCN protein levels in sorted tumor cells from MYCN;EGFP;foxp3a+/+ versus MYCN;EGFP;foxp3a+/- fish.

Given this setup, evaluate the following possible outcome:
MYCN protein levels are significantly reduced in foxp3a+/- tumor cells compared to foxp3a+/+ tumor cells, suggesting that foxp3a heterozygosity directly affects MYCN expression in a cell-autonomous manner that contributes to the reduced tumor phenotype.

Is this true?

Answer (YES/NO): NO